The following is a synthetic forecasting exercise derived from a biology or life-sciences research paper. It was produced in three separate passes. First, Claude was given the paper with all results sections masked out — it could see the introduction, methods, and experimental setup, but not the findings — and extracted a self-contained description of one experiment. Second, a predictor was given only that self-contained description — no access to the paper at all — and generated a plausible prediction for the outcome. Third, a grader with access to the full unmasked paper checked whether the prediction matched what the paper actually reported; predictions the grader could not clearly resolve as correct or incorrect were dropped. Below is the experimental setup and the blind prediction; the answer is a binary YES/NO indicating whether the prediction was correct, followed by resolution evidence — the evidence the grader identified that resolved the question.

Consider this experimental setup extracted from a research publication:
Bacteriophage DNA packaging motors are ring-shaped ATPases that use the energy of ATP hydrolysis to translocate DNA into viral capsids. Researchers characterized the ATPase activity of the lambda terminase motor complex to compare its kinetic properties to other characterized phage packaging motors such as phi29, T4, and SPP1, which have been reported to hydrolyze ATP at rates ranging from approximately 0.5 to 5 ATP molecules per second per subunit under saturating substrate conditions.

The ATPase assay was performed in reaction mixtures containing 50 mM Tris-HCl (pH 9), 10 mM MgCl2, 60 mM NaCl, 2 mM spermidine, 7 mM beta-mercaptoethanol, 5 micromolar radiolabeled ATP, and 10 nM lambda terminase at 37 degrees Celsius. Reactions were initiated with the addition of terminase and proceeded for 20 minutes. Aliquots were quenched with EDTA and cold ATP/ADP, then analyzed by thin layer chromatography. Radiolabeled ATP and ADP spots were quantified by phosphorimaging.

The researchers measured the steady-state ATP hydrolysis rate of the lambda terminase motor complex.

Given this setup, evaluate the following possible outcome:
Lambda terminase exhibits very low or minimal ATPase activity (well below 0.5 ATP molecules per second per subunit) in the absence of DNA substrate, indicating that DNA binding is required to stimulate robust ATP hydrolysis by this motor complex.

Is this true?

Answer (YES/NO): NO